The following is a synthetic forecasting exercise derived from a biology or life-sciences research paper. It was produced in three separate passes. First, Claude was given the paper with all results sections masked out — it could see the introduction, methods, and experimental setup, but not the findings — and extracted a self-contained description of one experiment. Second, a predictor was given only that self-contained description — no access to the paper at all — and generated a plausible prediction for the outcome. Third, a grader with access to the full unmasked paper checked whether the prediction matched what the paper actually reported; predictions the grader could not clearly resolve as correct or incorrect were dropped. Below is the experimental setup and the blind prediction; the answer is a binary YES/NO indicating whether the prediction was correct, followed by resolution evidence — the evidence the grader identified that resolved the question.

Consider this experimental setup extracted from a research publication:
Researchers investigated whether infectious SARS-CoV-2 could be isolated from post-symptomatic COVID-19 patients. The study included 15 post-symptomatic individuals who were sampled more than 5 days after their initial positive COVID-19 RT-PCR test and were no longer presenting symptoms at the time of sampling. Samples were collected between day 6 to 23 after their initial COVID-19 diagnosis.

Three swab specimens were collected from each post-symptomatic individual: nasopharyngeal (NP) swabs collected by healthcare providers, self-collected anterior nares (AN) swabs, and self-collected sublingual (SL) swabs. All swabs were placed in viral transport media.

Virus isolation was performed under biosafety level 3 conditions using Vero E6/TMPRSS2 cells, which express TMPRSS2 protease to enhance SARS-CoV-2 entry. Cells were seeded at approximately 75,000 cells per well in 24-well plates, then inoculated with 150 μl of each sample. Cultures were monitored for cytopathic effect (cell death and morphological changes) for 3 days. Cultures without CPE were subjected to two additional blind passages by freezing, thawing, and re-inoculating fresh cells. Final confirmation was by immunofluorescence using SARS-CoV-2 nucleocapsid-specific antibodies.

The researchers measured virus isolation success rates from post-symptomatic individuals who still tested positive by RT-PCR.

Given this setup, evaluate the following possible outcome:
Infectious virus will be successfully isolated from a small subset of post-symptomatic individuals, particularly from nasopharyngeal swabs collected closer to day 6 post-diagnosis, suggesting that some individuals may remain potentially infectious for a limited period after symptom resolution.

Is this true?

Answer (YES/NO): NO